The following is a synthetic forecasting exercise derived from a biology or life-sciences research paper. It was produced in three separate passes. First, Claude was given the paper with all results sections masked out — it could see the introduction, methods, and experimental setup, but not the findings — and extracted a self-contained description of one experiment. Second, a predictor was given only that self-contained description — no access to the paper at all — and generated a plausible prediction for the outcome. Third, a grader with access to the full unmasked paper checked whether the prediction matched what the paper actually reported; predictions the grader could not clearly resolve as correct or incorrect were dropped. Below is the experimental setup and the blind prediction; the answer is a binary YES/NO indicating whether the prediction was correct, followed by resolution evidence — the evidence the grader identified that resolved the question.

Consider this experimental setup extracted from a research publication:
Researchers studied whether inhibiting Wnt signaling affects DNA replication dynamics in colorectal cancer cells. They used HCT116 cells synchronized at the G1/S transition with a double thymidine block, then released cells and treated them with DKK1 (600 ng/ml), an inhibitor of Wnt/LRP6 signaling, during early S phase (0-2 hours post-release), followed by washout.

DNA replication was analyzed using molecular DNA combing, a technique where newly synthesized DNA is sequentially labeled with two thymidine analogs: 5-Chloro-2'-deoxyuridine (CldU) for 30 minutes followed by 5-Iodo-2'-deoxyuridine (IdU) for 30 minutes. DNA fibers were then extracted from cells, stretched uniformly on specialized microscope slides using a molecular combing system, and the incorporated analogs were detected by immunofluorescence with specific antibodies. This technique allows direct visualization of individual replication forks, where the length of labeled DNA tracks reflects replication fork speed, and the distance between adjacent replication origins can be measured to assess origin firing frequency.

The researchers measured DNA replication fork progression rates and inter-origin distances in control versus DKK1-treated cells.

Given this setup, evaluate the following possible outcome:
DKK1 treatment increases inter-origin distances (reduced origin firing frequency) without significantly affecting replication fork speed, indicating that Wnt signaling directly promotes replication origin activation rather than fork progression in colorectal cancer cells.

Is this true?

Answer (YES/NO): NO